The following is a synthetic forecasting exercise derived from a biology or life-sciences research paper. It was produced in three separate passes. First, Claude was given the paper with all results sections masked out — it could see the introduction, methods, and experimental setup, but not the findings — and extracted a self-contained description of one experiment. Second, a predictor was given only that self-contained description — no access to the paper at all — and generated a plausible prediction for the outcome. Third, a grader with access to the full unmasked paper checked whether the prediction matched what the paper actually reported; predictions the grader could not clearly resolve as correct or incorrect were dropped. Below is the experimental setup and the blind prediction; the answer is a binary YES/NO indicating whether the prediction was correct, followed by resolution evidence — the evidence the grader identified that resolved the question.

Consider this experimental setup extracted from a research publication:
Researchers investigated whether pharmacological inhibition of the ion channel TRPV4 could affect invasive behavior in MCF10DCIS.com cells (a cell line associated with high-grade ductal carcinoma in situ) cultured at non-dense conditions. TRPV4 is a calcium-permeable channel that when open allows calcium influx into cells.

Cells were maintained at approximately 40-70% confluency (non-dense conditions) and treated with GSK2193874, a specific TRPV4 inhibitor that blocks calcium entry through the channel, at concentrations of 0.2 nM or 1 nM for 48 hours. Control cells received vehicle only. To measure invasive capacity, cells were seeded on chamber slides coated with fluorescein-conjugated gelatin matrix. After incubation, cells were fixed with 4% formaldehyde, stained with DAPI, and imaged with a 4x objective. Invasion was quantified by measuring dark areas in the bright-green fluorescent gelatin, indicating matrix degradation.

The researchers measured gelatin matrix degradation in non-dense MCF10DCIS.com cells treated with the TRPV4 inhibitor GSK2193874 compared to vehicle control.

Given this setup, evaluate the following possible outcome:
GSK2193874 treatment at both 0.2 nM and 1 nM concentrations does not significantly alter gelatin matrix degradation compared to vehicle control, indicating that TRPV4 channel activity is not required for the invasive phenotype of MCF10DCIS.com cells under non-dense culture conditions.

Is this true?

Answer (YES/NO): NO